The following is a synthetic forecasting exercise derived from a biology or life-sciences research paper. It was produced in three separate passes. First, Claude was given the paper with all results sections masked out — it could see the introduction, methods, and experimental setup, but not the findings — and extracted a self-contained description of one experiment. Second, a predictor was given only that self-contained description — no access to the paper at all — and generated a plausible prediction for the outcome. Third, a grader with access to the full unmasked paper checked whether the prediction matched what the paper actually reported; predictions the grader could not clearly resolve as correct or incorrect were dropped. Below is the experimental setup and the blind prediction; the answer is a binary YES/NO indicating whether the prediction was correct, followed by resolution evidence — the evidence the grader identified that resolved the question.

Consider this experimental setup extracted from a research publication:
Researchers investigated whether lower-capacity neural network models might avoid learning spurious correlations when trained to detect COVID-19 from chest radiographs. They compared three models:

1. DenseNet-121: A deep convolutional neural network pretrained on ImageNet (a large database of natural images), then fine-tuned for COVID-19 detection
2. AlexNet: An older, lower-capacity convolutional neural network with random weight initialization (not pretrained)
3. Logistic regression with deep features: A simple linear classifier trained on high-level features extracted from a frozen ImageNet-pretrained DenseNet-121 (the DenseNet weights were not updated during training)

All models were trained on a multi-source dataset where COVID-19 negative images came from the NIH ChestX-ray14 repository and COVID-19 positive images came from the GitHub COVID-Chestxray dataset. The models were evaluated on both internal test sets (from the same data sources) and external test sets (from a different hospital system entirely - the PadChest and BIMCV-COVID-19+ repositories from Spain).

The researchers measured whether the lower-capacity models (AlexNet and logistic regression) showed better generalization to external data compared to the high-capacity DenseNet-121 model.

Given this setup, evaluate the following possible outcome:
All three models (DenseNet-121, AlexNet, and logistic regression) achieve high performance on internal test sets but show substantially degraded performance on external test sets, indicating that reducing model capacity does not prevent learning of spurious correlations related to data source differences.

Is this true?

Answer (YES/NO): YES